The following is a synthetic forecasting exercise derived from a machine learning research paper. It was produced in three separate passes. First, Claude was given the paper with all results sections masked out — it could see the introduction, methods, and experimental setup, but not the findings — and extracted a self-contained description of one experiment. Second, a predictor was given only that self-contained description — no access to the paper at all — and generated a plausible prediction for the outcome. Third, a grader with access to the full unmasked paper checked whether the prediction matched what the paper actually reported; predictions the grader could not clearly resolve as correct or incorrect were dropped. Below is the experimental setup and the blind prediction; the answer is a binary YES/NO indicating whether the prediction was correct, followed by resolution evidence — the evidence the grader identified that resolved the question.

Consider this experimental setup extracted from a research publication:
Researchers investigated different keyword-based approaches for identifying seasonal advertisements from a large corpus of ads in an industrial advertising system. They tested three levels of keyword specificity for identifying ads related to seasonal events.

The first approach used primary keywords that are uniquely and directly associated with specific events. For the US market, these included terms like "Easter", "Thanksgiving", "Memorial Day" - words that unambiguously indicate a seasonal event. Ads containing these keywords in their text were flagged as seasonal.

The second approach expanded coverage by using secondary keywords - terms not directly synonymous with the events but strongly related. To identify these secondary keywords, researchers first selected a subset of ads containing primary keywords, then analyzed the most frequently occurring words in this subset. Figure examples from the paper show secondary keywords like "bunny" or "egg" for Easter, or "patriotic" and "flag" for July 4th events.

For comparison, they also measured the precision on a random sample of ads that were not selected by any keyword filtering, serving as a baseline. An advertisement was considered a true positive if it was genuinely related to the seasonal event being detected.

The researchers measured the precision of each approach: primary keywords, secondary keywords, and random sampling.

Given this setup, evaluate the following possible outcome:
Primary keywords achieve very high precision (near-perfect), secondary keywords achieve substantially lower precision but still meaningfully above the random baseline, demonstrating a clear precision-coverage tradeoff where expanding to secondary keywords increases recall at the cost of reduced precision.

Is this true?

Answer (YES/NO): YES